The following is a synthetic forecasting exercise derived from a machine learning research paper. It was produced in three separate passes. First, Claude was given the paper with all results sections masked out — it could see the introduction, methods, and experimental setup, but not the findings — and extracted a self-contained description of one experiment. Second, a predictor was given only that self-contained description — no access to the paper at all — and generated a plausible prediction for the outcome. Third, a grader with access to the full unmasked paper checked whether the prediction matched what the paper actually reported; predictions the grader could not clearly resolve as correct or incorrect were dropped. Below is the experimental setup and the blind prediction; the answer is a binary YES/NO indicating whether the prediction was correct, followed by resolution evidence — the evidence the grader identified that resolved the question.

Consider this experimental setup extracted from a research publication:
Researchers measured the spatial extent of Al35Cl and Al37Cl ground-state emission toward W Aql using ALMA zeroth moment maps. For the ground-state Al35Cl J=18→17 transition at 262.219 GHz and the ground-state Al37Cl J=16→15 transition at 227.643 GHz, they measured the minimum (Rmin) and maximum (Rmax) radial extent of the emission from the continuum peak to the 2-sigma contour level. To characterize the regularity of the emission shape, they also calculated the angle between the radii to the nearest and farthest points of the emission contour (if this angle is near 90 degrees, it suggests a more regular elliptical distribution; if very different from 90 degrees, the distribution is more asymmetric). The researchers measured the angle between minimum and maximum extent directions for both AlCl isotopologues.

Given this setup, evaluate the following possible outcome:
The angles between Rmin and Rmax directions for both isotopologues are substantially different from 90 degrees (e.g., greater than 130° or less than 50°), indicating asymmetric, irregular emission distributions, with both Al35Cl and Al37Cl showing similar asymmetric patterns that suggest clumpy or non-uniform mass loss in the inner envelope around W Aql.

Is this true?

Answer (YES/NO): NO